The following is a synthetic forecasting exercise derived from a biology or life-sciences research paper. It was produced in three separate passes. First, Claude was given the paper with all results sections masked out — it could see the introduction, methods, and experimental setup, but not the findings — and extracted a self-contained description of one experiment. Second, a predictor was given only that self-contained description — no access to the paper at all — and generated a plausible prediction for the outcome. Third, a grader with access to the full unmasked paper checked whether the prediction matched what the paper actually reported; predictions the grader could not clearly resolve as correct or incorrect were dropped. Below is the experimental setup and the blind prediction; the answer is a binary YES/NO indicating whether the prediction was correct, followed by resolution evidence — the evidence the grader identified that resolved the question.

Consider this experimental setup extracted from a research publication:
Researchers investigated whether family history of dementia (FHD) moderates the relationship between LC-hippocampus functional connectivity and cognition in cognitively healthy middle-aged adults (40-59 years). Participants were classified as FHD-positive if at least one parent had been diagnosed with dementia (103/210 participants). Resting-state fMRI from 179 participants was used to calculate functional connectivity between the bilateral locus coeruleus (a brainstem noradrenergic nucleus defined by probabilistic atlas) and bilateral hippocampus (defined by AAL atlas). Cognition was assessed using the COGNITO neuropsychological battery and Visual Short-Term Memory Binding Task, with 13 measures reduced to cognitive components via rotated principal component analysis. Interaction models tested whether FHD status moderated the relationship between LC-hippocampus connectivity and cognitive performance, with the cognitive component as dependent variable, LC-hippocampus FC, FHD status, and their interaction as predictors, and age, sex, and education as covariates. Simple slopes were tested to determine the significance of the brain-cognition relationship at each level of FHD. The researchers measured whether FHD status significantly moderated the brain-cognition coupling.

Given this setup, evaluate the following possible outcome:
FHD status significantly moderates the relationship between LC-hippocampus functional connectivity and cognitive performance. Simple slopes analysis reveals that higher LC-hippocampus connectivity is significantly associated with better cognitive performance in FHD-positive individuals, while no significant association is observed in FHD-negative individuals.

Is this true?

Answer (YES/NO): NO